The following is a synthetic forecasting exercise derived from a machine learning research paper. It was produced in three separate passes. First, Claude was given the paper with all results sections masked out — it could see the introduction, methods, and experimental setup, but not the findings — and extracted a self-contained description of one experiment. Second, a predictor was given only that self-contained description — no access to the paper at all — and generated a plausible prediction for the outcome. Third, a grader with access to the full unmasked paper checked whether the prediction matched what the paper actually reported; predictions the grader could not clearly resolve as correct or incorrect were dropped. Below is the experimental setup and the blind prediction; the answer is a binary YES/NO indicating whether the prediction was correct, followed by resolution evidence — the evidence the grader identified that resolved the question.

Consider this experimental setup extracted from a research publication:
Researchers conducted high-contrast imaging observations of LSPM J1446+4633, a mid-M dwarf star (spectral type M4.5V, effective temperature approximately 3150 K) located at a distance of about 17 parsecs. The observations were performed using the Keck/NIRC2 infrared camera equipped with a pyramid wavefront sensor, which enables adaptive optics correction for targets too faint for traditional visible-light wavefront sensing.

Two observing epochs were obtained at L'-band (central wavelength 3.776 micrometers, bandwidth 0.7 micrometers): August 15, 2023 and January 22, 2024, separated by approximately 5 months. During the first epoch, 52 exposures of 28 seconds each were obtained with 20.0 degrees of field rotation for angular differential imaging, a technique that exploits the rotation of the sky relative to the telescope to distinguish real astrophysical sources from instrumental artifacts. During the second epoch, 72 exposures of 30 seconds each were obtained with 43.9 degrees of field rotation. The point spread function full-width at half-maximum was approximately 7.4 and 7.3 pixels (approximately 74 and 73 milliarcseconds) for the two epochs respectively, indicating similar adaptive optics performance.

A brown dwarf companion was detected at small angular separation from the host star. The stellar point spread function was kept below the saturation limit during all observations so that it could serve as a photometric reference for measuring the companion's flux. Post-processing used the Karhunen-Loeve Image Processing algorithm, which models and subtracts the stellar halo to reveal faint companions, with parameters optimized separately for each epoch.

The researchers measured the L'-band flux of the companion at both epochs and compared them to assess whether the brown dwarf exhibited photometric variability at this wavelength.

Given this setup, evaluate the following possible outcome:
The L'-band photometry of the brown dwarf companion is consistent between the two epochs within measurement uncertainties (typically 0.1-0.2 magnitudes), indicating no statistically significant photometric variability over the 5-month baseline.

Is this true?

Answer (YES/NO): NO